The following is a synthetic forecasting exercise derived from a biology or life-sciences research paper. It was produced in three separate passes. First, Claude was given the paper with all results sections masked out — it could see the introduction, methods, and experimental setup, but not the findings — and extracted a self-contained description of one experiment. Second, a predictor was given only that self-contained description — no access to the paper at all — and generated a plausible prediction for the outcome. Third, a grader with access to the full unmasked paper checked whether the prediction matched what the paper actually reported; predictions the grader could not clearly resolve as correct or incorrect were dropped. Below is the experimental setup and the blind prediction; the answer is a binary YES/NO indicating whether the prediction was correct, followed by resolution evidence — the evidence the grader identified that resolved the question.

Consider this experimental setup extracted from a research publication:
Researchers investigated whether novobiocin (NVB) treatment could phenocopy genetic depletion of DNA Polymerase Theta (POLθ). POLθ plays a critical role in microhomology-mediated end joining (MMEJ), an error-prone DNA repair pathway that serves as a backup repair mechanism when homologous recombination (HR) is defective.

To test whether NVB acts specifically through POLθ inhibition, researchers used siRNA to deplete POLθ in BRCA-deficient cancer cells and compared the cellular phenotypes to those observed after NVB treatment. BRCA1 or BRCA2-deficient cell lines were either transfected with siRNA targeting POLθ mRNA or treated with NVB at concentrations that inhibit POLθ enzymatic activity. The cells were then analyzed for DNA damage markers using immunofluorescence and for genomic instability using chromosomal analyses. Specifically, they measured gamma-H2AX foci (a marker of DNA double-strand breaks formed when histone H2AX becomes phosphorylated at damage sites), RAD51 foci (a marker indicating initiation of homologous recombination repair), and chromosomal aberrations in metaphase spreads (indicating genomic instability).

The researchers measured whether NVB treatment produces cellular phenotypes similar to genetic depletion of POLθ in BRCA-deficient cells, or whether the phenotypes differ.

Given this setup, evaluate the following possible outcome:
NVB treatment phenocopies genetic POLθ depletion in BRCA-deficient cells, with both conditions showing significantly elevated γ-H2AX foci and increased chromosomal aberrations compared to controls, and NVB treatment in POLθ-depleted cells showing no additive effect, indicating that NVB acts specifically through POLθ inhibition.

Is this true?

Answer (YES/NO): YES